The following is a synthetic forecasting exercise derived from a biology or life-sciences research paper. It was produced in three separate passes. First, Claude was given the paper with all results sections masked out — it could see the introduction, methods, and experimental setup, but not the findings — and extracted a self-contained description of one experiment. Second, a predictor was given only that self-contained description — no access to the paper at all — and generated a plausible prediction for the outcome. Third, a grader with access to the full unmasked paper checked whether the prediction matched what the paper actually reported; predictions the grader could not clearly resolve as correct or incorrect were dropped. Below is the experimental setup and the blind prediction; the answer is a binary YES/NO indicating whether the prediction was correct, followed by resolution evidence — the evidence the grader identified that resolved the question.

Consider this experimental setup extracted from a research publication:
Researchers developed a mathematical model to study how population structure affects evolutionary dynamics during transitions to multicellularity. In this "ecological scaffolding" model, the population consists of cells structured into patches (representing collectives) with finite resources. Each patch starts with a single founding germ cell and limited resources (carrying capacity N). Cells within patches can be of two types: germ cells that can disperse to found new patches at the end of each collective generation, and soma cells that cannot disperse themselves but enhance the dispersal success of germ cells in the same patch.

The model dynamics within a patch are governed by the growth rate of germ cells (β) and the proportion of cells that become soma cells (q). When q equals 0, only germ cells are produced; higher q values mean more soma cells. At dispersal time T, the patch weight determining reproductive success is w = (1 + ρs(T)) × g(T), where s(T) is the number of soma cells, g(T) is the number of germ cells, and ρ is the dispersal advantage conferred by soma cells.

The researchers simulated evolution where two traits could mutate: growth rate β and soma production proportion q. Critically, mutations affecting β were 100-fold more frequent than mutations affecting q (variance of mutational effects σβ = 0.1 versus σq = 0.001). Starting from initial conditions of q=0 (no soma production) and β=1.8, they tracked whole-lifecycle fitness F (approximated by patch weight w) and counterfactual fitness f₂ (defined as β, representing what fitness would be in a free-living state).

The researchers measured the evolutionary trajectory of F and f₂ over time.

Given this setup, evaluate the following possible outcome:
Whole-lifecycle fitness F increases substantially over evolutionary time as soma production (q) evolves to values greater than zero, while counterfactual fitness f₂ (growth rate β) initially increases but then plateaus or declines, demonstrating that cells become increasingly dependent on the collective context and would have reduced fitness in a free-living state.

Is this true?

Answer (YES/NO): NO